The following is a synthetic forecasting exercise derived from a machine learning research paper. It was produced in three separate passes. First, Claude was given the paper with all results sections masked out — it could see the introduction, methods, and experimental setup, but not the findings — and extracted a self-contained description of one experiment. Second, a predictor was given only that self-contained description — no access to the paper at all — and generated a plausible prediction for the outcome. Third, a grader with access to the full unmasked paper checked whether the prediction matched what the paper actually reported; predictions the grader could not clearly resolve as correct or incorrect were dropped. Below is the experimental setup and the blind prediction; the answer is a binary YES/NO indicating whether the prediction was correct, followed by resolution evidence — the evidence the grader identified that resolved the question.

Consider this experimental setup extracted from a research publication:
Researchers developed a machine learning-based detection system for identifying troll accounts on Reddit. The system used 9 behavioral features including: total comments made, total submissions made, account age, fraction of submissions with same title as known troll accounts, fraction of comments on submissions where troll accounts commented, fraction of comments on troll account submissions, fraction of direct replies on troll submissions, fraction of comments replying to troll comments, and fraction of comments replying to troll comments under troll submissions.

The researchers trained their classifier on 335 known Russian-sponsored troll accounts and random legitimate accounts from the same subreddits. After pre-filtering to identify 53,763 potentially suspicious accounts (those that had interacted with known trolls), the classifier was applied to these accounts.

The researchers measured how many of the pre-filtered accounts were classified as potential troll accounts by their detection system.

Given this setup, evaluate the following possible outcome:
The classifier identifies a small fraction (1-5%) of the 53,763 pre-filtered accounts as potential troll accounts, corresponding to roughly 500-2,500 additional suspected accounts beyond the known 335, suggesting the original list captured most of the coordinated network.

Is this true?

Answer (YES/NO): YES